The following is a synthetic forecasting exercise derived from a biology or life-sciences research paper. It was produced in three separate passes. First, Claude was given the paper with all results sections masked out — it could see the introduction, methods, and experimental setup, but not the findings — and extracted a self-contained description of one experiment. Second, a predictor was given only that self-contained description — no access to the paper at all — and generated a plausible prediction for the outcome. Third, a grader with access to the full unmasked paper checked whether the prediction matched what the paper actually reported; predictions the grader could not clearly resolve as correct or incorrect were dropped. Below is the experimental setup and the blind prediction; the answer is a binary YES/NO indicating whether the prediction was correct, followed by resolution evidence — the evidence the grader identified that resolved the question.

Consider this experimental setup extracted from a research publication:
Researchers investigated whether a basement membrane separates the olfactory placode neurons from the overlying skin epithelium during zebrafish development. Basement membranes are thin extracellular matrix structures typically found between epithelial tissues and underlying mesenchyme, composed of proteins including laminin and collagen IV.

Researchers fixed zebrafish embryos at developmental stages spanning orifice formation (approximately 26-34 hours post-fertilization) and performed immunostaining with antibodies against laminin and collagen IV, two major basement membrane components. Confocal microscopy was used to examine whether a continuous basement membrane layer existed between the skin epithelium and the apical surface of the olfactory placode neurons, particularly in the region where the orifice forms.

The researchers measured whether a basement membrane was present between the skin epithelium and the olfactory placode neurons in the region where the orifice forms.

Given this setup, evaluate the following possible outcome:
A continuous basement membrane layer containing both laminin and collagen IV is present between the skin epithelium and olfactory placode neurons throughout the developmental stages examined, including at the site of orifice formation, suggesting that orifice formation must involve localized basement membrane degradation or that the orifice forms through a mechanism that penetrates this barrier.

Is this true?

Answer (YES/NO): NO